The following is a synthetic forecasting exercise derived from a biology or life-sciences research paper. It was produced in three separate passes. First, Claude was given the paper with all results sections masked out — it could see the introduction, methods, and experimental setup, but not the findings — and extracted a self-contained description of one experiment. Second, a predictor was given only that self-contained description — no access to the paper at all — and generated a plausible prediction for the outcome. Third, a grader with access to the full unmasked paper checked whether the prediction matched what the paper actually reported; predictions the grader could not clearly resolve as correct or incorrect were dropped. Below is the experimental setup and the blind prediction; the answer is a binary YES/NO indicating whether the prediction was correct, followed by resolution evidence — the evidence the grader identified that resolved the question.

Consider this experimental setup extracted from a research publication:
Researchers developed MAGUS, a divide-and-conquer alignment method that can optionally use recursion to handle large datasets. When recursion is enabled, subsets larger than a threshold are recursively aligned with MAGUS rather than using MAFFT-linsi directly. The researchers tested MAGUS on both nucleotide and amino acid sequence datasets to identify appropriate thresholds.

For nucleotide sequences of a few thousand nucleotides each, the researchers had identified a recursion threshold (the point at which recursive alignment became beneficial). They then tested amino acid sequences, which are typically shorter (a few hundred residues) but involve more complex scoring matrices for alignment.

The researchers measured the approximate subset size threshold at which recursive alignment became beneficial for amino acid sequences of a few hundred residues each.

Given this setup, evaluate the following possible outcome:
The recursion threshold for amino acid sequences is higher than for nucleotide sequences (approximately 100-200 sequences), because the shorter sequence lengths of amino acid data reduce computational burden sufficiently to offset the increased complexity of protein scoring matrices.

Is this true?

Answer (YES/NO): NO